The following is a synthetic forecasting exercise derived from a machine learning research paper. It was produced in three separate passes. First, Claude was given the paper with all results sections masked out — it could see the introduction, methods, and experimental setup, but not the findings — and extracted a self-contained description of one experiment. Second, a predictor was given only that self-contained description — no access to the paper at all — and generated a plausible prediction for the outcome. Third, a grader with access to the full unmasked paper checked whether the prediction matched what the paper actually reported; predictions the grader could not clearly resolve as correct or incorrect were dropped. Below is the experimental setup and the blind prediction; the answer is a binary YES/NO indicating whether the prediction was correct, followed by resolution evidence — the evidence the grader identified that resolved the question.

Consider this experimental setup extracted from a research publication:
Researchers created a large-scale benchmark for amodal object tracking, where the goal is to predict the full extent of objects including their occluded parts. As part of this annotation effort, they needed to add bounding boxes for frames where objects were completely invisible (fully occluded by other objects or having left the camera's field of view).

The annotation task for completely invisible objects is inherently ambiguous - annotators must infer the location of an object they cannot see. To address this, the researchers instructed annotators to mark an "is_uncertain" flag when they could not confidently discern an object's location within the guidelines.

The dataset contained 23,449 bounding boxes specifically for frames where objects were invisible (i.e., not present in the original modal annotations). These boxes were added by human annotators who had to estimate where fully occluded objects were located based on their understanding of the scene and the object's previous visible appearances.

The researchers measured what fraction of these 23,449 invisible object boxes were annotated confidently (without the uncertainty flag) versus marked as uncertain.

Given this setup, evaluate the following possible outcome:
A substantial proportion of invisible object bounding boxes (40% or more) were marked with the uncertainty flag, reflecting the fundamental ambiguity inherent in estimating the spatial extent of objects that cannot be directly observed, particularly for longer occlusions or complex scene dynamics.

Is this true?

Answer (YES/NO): NO